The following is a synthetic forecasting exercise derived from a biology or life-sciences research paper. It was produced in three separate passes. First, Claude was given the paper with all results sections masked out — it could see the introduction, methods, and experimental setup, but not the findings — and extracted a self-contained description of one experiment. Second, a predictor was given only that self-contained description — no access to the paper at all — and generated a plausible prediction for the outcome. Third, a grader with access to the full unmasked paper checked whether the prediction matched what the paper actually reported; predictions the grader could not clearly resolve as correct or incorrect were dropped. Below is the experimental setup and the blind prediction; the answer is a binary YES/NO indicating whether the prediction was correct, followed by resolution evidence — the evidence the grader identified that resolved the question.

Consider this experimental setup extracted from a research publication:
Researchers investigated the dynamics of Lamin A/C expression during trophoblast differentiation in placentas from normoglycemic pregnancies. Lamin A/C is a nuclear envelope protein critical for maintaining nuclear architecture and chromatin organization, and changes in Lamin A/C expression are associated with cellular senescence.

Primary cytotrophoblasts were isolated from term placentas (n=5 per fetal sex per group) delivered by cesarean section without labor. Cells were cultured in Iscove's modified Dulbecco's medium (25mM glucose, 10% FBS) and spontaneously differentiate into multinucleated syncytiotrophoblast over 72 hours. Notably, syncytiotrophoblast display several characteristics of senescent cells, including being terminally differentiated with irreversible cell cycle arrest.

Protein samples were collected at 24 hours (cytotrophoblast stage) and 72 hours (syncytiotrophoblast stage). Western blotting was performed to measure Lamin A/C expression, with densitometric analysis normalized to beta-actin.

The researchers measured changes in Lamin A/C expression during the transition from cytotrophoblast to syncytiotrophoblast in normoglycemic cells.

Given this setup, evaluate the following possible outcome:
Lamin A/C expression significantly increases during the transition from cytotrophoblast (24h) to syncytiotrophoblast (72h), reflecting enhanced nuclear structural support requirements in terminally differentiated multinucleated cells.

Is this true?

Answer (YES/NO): NO